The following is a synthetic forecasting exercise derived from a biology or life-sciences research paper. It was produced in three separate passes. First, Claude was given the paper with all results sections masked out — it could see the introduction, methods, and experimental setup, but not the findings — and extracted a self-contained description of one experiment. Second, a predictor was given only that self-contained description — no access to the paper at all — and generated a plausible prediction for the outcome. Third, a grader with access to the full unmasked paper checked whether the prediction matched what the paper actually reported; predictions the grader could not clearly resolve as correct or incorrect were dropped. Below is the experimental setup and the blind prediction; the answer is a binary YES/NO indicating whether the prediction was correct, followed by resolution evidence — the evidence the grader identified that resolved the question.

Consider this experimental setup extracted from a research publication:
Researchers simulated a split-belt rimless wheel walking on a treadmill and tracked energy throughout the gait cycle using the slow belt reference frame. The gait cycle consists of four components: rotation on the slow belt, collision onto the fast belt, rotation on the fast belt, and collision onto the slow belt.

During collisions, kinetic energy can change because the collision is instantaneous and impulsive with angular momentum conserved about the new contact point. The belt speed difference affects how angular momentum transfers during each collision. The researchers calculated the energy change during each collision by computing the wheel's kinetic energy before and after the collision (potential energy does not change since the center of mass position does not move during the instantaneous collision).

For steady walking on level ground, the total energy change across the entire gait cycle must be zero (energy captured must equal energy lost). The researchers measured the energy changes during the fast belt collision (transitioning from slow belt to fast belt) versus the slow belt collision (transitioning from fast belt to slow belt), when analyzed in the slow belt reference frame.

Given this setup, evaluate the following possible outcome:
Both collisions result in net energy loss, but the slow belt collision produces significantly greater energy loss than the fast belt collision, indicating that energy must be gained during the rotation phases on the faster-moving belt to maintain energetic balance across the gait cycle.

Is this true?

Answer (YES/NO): NO